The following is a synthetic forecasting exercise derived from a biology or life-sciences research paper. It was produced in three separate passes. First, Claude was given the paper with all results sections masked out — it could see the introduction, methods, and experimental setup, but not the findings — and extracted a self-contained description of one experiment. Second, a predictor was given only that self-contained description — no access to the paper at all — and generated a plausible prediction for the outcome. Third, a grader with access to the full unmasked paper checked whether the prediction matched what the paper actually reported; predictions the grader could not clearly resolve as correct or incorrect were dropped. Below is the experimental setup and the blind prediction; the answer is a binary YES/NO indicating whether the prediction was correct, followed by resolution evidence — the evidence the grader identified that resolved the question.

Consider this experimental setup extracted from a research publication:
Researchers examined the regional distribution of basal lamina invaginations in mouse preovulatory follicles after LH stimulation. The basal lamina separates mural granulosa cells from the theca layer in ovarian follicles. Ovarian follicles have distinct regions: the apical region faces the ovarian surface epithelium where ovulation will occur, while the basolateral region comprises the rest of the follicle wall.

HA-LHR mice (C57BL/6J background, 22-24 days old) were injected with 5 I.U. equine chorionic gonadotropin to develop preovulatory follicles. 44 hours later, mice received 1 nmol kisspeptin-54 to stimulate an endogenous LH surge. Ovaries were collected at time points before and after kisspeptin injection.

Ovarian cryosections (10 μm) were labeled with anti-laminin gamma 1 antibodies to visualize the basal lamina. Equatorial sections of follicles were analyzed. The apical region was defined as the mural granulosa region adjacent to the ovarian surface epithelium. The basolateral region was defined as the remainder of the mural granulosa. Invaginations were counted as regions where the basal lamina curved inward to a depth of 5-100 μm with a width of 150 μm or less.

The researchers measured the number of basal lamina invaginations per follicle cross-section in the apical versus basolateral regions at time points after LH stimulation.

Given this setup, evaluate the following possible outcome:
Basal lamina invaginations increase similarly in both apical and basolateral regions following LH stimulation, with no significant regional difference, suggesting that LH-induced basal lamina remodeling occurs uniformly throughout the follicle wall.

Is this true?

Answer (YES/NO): NO